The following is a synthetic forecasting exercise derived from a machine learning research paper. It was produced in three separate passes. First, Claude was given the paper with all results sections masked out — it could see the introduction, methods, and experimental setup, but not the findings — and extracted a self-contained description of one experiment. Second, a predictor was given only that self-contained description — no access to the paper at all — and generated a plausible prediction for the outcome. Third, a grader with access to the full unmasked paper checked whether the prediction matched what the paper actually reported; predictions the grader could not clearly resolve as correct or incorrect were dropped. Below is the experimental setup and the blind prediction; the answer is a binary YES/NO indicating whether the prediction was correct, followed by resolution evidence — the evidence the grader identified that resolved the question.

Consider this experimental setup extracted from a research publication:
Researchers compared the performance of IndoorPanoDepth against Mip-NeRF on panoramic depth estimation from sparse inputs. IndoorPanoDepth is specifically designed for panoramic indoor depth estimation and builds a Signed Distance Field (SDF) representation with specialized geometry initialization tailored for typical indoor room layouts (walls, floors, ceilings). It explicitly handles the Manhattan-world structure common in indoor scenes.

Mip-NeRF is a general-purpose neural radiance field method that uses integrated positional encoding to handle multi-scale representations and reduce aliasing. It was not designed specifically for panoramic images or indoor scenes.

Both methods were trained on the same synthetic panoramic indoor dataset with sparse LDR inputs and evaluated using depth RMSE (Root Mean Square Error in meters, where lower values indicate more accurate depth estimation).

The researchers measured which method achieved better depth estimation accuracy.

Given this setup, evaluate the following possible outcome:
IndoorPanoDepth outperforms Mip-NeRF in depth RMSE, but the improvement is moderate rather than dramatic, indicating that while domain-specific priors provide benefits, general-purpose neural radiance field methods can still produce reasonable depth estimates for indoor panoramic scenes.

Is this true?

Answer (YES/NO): NO